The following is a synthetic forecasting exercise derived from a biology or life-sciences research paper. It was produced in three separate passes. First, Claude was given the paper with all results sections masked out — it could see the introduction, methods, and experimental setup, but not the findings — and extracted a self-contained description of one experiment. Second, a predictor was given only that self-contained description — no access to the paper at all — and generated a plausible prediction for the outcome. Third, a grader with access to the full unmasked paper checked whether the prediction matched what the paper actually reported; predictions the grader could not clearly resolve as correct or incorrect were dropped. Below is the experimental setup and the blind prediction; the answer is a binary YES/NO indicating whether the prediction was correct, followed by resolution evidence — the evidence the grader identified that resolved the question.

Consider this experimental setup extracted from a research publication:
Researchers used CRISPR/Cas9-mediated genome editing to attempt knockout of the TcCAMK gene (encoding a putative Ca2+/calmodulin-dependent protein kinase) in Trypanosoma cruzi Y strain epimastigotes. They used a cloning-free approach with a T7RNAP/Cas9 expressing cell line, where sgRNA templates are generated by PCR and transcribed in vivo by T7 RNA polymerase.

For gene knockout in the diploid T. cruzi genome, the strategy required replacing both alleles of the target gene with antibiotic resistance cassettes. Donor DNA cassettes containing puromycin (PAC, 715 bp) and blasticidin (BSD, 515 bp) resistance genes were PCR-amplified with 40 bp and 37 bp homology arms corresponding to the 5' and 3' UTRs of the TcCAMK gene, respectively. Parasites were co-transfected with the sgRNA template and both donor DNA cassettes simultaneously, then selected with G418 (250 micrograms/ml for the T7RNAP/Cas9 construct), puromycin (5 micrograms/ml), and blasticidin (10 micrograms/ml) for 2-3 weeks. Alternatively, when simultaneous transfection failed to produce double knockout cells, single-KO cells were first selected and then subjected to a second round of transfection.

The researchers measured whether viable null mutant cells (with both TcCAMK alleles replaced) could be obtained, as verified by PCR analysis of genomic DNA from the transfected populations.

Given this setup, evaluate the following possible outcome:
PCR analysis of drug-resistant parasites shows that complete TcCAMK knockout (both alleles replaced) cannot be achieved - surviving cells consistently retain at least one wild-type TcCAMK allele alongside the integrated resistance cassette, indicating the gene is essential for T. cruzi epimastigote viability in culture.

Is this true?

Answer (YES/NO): NO